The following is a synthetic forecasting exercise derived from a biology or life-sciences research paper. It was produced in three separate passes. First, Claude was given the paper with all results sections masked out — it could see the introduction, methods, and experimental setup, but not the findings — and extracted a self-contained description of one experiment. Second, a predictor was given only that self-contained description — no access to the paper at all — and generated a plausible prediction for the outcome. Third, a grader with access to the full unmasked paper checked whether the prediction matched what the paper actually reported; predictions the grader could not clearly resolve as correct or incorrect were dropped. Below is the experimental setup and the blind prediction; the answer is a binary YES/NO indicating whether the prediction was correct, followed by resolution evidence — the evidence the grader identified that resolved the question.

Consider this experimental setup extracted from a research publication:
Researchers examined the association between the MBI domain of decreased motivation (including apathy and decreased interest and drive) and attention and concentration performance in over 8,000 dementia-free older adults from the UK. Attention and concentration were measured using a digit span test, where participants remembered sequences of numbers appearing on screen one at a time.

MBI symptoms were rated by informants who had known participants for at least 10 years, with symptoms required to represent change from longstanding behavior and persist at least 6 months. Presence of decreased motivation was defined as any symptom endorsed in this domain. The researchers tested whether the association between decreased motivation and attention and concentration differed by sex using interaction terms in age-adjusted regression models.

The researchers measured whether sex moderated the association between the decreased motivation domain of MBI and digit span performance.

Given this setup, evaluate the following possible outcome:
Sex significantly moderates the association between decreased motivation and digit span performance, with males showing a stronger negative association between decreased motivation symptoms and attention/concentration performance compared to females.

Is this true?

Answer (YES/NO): NO